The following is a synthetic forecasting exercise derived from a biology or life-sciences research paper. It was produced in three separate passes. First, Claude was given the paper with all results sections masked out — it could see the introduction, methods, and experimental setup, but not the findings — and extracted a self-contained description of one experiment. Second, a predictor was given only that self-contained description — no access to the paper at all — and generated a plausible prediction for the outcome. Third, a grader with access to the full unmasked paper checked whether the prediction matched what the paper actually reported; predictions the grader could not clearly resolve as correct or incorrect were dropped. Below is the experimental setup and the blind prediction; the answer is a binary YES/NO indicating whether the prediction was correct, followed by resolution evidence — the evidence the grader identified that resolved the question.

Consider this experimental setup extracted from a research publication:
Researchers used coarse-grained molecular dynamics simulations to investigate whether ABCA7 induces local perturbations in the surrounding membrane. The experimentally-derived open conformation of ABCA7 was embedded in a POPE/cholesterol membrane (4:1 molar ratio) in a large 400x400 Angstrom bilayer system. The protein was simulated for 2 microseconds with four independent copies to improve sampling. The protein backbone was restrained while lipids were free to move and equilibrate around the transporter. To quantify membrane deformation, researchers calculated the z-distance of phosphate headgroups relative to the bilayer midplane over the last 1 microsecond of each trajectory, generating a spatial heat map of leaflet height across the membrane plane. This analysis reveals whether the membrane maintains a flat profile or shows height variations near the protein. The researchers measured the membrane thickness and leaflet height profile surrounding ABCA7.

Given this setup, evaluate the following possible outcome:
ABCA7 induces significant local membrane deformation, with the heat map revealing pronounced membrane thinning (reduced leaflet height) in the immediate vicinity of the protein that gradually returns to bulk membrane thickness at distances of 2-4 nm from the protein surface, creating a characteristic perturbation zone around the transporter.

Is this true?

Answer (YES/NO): NO